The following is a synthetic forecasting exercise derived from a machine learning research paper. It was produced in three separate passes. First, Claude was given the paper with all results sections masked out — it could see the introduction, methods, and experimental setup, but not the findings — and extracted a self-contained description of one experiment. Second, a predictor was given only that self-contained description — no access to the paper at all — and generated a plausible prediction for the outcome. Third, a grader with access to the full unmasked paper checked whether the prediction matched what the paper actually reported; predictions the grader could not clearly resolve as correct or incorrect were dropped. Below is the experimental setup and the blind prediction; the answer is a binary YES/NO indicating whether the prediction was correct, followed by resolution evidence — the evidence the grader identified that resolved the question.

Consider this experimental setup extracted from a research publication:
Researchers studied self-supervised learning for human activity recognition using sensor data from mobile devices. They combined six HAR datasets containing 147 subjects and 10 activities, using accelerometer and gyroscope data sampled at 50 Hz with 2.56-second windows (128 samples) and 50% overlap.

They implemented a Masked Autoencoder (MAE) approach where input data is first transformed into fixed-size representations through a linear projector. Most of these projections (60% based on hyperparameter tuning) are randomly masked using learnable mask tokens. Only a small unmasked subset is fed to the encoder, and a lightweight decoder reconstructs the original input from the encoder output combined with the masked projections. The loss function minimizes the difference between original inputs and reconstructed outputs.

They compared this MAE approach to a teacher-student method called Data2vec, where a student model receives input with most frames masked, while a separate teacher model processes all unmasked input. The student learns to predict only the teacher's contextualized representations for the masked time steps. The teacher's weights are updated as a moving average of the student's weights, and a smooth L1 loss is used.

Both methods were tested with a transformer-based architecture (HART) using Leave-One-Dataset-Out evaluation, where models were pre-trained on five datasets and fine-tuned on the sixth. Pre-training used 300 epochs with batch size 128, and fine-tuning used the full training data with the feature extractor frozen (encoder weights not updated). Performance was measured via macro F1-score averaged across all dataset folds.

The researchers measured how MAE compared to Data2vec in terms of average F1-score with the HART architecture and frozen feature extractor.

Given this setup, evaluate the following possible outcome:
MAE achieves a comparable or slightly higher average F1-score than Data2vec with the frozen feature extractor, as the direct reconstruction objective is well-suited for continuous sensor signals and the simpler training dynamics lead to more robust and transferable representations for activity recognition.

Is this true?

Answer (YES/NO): NO